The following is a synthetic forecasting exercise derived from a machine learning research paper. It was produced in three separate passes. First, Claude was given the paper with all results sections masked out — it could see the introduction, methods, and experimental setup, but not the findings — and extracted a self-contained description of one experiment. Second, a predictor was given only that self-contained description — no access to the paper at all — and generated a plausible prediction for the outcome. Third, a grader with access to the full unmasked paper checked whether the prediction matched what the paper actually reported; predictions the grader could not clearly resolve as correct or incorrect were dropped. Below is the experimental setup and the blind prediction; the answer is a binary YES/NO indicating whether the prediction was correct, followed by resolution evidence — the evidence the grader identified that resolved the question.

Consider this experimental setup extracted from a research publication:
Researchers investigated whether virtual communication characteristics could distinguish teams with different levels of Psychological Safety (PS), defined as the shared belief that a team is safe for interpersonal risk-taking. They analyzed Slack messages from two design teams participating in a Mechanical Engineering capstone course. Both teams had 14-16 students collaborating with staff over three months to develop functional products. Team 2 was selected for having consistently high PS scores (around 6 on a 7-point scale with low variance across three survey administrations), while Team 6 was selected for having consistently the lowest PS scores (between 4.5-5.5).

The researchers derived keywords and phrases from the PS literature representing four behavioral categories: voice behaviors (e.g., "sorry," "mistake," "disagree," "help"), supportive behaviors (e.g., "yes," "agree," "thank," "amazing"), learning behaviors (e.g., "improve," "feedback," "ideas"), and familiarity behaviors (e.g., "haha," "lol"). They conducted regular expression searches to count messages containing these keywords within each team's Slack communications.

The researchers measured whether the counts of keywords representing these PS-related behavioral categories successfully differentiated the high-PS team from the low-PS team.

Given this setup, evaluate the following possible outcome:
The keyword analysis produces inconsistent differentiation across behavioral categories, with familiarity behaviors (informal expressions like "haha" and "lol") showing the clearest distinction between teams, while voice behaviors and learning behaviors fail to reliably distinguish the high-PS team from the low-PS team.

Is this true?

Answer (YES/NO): NO